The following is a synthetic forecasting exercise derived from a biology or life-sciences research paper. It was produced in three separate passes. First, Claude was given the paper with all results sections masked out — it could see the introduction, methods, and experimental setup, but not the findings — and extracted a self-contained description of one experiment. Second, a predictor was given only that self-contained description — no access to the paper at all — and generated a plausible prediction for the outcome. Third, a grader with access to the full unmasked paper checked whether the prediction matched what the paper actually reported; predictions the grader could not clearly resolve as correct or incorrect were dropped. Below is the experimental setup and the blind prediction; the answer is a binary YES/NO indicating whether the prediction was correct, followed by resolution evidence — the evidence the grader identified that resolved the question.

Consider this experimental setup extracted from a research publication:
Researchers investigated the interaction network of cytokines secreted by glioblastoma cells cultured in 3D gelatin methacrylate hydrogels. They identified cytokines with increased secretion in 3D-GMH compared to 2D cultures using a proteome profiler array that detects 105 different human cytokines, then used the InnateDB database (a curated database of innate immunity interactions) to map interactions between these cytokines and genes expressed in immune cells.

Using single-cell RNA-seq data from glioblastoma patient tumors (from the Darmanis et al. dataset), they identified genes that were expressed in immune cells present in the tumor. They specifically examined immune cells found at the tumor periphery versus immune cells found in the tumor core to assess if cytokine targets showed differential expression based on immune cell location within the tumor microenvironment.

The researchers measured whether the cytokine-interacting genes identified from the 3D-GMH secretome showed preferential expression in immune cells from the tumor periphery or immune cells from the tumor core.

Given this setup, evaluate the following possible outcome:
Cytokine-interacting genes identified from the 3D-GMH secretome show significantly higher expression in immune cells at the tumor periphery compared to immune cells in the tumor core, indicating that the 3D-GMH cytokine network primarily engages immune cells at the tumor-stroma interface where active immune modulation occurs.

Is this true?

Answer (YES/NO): NO